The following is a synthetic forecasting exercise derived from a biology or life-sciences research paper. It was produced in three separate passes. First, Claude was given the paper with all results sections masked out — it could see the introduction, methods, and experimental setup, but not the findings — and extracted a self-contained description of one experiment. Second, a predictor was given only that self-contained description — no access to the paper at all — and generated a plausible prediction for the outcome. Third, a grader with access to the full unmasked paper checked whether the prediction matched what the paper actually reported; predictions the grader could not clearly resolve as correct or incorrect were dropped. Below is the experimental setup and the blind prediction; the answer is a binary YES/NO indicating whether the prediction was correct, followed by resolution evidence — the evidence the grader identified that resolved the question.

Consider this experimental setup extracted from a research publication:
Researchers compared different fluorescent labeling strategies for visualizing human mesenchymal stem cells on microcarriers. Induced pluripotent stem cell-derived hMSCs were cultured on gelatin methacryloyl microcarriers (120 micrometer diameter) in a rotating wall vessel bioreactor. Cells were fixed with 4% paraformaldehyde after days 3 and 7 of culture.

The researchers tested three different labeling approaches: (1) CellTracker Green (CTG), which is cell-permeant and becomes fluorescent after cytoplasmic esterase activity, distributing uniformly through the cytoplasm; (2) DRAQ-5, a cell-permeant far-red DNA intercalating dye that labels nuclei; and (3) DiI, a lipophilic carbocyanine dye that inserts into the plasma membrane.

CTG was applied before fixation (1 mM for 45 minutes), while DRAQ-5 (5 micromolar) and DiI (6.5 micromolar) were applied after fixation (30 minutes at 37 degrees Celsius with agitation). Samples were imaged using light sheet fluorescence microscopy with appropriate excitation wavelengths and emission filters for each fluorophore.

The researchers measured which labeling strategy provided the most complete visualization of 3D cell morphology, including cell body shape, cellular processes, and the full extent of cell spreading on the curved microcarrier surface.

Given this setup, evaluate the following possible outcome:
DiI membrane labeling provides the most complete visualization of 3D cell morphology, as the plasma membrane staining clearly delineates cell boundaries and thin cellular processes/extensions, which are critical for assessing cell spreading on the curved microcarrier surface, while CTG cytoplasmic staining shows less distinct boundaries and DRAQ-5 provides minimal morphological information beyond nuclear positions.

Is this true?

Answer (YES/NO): NO